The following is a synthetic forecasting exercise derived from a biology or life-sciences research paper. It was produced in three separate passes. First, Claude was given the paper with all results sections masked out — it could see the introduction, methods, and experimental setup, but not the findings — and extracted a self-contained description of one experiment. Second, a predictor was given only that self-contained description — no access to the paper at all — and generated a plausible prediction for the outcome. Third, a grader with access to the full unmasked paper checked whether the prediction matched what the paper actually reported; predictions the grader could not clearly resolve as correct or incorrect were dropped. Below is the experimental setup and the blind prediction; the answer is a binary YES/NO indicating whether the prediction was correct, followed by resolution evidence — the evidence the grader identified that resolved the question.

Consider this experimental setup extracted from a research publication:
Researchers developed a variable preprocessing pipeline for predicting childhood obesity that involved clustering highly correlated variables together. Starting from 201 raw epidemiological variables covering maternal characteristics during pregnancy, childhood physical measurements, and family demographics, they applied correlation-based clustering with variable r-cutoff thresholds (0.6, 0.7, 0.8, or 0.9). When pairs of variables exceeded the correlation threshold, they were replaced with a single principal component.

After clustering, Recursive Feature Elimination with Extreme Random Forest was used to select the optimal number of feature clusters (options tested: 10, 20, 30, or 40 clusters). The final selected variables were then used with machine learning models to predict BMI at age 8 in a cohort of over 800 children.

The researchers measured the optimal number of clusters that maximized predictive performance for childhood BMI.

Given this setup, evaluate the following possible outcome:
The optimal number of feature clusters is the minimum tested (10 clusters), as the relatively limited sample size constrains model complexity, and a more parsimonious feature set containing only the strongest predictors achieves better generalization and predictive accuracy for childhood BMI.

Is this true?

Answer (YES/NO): YES